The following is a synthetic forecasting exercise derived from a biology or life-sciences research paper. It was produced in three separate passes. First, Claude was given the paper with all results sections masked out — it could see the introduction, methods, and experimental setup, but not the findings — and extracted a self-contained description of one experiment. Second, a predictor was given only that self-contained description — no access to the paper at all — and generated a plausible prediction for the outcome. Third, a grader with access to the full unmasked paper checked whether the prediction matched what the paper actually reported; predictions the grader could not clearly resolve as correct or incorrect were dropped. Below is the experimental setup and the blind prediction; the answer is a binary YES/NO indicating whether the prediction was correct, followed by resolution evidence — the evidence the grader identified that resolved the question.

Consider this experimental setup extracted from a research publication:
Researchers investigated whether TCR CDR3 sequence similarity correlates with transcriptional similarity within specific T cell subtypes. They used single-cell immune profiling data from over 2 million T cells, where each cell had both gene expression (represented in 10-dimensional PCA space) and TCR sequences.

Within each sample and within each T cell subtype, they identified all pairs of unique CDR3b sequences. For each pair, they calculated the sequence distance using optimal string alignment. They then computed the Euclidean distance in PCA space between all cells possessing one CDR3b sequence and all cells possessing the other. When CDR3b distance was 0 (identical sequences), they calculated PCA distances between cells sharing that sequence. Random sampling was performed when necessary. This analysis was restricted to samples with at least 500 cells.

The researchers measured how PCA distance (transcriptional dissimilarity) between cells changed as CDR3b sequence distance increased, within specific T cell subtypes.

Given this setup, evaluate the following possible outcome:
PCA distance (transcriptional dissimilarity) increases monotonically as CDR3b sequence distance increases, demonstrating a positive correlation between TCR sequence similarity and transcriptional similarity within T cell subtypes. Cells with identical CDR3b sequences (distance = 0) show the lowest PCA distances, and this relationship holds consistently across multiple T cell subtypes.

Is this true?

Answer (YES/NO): NO